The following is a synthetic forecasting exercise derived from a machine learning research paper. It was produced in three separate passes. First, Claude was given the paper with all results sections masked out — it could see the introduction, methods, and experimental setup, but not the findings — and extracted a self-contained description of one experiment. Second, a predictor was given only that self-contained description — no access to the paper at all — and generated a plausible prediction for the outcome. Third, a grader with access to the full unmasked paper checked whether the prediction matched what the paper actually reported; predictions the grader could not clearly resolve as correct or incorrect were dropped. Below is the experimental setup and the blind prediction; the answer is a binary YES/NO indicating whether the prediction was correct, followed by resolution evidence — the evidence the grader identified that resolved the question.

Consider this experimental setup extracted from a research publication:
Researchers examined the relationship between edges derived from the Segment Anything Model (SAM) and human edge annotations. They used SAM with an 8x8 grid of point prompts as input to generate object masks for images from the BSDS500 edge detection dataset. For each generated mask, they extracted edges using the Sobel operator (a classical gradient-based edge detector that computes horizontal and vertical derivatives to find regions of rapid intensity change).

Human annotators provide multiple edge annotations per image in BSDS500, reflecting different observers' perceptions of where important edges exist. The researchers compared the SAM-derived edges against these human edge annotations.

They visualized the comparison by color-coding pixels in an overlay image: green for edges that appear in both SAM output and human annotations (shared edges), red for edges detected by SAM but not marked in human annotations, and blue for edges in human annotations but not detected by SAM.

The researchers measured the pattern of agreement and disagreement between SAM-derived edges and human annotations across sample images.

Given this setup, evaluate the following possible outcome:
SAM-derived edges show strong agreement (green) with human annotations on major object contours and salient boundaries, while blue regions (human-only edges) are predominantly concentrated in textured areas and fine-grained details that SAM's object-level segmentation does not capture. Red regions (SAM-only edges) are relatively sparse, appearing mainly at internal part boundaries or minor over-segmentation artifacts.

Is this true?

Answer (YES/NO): NO